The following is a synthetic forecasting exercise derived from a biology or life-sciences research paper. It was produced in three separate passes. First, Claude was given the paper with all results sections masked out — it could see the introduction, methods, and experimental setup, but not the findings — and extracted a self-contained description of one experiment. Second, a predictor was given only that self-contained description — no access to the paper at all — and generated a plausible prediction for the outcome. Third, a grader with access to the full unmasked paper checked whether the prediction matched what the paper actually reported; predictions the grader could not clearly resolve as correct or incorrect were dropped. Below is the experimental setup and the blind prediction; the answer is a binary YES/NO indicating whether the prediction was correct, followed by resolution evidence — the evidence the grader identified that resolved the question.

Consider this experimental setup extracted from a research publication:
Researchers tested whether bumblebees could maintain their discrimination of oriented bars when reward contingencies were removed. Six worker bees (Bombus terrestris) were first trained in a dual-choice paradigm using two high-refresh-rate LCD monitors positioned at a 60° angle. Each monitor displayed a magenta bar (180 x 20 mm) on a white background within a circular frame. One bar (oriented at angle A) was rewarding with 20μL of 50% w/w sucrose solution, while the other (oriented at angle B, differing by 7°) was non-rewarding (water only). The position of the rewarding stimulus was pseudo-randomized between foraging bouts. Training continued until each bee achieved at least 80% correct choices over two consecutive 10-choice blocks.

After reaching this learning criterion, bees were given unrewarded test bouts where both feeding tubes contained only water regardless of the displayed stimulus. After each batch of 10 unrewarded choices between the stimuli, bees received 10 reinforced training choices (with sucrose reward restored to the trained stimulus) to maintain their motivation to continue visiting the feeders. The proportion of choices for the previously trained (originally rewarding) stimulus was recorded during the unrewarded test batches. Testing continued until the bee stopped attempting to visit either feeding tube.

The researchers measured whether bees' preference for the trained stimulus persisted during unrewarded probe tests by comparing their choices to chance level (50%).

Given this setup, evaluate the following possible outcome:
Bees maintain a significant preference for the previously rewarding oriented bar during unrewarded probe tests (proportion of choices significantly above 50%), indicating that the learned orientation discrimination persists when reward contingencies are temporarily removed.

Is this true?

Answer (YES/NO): YES